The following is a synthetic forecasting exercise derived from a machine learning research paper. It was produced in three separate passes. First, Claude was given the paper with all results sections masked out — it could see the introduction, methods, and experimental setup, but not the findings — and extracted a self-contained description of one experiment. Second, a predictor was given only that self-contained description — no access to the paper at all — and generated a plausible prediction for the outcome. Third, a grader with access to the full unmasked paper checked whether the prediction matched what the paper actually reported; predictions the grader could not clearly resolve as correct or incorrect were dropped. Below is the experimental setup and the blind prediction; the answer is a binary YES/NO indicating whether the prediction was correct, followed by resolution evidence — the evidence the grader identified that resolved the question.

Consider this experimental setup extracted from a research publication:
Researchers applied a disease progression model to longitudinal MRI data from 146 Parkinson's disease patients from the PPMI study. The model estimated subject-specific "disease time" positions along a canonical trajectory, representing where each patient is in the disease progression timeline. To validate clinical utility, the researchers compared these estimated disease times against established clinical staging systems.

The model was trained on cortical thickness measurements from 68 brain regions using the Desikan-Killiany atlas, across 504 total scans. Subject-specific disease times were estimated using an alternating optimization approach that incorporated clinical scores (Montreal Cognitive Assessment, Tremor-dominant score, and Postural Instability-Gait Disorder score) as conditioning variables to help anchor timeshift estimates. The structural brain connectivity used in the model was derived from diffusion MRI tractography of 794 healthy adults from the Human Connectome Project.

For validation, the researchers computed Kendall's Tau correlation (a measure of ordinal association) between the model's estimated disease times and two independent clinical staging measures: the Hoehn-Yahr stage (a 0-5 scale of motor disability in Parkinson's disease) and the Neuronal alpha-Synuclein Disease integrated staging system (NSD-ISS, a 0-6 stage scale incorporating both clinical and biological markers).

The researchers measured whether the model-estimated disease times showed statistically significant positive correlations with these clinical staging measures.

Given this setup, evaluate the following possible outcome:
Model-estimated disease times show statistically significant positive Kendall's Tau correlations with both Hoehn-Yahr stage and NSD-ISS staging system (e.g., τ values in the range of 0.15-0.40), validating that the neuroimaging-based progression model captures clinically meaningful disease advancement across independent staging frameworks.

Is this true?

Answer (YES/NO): NO